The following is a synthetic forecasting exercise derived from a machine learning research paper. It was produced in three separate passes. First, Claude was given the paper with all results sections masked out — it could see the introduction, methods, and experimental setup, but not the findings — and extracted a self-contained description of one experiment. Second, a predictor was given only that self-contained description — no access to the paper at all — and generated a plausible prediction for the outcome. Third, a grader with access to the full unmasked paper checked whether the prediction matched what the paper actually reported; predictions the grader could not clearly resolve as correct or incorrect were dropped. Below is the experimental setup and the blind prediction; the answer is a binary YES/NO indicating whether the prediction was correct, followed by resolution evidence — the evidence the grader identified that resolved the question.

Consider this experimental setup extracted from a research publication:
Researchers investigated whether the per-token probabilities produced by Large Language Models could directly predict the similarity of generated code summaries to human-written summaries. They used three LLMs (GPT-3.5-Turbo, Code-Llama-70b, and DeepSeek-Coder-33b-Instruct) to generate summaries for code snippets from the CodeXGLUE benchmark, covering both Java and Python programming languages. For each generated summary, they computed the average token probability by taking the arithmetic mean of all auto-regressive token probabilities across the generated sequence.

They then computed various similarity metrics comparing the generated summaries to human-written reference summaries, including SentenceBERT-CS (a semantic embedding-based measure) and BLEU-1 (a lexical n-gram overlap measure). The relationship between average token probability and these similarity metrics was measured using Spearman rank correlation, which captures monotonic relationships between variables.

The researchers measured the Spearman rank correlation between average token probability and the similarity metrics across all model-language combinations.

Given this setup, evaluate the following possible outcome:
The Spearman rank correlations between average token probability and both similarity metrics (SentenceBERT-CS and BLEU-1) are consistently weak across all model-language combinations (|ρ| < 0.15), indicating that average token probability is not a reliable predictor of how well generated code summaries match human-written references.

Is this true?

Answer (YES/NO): NO